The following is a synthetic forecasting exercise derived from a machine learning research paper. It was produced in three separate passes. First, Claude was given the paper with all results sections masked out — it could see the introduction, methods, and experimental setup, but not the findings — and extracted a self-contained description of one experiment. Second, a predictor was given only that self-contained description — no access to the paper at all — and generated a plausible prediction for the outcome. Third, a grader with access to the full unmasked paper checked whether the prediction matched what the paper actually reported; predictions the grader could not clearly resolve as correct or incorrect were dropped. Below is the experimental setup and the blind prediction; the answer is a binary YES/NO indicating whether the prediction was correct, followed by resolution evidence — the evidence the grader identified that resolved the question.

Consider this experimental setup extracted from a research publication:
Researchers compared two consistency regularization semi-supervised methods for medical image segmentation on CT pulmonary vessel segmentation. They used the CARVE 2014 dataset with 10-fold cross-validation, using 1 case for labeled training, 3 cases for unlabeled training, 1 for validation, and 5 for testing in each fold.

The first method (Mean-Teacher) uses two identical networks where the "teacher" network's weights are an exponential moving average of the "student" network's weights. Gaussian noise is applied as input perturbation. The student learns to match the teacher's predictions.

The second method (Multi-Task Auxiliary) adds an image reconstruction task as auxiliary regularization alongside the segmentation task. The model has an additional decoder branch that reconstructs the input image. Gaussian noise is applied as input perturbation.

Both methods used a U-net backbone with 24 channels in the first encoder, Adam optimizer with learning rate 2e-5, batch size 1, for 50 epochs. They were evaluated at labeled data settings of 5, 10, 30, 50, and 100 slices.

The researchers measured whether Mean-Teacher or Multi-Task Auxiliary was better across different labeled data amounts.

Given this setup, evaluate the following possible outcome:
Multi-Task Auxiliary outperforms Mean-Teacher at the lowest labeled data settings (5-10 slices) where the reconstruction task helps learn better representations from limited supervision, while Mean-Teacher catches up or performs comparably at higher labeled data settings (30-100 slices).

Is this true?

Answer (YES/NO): NO